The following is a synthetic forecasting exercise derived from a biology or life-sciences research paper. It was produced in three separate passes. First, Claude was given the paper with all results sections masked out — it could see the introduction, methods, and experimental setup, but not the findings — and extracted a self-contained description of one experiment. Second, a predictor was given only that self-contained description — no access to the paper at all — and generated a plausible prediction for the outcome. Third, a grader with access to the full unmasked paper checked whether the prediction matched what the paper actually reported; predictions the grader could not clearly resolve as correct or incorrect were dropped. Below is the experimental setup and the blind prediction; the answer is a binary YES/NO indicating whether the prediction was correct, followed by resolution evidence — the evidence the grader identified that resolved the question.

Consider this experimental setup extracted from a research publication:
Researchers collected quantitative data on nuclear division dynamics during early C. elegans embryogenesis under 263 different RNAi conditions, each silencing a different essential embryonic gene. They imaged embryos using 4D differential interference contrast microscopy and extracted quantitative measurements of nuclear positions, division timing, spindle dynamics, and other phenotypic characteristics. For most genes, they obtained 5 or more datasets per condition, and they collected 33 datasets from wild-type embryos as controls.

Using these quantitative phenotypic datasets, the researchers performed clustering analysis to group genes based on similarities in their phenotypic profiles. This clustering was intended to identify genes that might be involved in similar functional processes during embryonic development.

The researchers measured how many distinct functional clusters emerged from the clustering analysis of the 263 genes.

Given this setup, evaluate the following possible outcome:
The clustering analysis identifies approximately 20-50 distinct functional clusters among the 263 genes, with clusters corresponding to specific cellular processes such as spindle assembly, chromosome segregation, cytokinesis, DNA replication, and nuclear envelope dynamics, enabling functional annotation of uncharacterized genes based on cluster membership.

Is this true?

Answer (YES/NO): YES